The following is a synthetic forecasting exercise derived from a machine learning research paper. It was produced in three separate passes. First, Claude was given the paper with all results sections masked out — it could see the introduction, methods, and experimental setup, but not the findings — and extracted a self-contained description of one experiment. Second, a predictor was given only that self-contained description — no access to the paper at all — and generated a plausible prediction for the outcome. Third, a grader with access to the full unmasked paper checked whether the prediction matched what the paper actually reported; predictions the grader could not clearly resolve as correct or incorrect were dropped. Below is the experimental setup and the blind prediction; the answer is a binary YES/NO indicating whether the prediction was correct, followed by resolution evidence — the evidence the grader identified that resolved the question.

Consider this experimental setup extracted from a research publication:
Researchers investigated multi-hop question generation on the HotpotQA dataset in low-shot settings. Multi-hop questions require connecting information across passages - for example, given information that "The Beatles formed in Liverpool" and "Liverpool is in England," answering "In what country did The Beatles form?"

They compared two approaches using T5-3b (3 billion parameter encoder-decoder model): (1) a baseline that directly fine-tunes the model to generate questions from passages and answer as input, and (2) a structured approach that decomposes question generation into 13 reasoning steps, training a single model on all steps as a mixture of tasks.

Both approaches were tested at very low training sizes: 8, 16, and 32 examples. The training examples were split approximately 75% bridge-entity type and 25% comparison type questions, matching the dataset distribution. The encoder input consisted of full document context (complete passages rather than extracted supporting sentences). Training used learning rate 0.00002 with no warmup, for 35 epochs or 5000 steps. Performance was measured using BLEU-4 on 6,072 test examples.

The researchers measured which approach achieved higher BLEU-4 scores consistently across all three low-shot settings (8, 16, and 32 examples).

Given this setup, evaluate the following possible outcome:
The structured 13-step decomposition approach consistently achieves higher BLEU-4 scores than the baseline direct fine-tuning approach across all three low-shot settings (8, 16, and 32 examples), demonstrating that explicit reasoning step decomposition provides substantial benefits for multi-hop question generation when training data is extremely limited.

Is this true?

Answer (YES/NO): NO